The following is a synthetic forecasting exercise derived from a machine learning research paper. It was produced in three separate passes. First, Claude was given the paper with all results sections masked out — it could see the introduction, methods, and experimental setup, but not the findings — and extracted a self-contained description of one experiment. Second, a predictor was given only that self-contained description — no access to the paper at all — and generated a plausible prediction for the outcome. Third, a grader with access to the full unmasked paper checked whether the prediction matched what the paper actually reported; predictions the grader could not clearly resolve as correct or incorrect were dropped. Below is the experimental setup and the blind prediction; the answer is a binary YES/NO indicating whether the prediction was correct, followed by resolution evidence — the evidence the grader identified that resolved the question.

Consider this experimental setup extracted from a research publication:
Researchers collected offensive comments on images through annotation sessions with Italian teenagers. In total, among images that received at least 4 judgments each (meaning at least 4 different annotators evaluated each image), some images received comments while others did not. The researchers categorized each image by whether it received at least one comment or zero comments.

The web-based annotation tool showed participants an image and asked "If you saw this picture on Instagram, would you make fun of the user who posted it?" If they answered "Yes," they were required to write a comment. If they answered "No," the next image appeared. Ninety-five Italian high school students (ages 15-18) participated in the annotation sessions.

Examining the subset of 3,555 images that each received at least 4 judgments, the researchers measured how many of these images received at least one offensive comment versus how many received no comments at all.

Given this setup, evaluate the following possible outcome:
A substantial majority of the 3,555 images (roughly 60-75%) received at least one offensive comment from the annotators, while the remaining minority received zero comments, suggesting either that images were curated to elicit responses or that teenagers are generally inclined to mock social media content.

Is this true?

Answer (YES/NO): NO